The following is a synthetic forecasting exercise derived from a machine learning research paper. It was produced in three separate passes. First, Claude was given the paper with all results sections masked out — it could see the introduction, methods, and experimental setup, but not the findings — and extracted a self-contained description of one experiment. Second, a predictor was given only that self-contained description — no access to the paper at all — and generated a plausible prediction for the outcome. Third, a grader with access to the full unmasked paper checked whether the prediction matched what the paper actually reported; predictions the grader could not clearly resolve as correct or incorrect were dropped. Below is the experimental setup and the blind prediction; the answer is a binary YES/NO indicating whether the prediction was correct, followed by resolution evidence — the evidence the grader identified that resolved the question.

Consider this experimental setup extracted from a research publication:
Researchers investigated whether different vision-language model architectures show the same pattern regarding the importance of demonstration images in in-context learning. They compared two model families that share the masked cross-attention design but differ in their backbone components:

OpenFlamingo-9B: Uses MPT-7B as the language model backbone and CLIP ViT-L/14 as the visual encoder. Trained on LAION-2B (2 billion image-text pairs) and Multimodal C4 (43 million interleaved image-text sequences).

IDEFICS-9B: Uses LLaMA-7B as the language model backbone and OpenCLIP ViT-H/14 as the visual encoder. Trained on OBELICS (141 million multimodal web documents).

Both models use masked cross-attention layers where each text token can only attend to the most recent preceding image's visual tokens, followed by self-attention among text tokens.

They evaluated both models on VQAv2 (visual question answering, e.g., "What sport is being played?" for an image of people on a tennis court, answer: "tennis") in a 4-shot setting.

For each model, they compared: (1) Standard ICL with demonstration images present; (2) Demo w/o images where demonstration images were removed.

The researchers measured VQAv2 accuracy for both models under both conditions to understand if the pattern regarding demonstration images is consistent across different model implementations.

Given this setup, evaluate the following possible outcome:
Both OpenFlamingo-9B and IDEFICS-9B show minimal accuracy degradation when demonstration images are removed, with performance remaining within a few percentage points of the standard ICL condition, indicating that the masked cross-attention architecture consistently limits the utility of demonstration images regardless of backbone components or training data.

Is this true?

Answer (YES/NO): YES